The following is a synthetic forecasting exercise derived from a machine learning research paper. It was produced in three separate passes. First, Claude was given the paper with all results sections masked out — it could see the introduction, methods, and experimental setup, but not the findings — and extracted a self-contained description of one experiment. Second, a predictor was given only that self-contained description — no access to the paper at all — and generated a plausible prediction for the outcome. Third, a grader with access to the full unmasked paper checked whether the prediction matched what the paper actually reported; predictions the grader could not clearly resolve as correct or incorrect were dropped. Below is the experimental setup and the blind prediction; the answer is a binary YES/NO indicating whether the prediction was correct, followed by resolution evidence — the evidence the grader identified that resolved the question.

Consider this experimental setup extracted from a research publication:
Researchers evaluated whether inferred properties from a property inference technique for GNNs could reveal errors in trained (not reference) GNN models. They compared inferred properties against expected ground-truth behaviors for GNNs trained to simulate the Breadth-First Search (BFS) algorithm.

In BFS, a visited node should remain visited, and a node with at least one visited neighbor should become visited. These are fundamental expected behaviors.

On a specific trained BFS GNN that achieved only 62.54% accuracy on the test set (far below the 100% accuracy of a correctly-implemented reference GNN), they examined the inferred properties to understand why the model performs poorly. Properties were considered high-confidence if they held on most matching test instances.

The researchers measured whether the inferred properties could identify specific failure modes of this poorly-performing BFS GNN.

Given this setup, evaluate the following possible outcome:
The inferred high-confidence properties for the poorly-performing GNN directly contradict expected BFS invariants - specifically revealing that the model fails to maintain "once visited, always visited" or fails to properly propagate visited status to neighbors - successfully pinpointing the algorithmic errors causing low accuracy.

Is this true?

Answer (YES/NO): YES